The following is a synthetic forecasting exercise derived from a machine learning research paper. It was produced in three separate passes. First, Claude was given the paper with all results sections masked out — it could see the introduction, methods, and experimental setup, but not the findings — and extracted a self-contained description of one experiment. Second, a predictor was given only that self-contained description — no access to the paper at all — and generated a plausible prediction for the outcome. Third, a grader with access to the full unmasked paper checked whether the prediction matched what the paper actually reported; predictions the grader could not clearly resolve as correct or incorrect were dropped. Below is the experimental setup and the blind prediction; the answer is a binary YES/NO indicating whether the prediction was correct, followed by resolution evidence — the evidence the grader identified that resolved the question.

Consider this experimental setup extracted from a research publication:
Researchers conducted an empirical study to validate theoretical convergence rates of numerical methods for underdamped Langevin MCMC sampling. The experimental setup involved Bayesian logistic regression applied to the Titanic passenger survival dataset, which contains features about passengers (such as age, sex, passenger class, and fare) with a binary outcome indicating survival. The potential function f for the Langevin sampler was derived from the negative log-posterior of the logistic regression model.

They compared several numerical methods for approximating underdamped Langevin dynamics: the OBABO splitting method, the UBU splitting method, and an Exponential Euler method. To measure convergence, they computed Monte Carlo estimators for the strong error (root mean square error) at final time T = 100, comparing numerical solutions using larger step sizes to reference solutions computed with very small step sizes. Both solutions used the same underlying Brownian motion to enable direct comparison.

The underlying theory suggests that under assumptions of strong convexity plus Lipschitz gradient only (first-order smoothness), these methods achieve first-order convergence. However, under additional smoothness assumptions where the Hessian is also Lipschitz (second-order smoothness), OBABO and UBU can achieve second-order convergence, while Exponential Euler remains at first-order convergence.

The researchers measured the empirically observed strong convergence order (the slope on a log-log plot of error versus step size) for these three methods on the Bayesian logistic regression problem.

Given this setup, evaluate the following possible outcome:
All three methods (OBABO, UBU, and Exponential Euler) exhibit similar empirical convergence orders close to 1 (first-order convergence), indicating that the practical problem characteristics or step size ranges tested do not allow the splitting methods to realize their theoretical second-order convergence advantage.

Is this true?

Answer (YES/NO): NO